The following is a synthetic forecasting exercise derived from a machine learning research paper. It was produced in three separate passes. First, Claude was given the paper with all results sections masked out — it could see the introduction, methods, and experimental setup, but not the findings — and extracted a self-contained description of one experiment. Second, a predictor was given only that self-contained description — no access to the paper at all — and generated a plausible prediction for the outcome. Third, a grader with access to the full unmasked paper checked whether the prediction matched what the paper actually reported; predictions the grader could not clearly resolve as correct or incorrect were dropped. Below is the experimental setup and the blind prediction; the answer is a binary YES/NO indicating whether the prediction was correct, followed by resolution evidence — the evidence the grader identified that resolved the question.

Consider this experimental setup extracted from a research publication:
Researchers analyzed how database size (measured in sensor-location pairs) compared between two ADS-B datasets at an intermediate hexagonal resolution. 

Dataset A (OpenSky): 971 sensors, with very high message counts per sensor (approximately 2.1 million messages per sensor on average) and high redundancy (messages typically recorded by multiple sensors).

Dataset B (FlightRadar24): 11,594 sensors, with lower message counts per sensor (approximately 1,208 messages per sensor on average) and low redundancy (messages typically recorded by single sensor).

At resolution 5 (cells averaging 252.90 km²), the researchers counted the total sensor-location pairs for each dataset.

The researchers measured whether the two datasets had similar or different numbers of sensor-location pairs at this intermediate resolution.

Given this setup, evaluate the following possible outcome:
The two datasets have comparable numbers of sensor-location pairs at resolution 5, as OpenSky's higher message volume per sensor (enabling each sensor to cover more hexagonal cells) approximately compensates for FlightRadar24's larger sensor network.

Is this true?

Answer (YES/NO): YES